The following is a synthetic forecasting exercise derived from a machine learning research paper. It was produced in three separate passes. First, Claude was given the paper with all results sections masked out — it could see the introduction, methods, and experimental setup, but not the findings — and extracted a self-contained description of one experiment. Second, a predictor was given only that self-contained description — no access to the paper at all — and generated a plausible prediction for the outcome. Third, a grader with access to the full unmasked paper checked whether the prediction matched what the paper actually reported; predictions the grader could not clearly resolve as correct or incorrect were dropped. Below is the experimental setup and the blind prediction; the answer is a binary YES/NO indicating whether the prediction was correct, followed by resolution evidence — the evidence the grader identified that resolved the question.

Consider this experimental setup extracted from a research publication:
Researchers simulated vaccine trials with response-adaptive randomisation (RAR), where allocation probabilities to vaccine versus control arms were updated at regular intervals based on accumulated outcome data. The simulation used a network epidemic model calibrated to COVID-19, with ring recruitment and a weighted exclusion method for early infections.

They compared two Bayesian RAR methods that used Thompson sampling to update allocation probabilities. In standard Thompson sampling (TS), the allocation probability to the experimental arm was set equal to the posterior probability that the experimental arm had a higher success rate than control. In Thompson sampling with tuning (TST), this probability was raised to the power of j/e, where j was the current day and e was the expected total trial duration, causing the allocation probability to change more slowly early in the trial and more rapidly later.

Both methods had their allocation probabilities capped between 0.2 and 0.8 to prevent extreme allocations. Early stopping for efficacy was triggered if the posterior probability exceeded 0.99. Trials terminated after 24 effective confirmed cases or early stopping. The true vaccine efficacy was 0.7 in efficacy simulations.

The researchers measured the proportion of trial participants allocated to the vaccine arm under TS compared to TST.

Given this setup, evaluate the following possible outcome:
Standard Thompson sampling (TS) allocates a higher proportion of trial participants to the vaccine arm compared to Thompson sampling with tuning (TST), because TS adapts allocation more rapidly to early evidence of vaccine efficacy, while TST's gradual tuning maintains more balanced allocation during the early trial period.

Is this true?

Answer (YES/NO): YES